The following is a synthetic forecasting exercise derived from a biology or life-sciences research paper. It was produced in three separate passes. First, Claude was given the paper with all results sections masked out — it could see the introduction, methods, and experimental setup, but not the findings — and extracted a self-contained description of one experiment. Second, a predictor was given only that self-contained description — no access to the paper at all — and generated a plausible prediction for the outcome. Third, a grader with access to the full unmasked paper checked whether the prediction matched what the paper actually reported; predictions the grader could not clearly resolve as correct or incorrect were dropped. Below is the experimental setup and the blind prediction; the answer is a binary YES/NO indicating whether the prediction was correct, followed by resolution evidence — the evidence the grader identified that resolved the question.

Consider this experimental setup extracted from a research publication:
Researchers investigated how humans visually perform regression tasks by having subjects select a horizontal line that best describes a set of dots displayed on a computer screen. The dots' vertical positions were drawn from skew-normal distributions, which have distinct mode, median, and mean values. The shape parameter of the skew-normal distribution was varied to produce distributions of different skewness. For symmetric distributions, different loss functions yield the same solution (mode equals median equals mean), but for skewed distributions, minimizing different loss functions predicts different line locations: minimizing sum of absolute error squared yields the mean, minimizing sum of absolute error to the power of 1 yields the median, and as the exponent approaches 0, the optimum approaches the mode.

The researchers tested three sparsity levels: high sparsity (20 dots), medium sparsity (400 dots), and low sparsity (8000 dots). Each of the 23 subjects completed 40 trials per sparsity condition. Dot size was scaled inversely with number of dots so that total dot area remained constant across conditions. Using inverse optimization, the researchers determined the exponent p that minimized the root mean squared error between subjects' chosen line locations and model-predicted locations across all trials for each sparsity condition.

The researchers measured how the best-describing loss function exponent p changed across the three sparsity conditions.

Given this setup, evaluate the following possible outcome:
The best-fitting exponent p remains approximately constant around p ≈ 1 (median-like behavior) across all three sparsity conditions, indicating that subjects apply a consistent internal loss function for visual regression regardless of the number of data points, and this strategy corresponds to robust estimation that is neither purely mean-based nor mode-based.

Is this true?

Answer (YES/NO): NO